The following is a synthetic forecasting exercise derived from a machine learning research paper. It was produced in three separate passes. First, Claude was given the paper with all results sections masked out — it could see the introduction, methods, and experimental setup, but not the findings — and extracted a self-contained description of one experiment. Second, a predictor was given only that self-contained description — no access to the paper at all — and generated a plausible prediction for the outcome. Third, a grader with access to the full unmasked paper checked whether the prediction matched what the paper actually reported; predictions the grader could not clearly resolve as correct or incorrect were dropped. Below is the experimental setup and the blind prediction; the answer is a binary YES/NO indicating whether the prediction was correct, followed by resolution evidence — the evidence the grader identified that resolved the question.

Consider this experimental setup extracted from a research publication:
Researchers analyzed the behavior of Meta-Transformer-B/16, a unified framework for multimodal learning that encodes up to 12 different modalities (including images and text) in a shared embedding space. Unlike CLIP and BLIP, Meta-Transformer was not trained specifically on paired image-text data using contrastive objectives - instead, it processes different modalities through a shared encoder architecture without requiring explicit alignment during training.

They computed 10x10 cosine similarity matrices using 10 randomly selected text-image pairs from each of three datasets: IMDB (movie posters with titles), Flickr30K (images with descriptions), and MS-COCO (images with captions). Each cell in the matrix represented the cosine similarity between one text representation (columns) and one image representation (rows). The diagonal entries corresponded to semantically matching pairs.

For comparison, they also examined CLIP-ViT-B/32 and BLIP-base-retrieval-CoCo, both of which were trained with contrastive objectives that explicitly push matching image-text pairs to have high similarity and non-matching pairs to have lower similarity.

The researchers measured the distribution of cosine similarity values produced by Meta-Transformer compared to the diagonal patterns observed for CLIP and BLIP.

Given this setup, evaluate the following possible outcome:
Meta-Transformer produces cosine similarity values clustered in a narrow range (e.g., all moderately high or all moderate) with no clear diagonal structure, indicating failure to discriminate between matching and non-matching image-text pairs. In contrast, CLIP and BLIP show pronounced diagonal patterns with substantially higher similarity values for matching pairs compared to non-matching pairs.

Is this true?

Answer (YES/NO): YES